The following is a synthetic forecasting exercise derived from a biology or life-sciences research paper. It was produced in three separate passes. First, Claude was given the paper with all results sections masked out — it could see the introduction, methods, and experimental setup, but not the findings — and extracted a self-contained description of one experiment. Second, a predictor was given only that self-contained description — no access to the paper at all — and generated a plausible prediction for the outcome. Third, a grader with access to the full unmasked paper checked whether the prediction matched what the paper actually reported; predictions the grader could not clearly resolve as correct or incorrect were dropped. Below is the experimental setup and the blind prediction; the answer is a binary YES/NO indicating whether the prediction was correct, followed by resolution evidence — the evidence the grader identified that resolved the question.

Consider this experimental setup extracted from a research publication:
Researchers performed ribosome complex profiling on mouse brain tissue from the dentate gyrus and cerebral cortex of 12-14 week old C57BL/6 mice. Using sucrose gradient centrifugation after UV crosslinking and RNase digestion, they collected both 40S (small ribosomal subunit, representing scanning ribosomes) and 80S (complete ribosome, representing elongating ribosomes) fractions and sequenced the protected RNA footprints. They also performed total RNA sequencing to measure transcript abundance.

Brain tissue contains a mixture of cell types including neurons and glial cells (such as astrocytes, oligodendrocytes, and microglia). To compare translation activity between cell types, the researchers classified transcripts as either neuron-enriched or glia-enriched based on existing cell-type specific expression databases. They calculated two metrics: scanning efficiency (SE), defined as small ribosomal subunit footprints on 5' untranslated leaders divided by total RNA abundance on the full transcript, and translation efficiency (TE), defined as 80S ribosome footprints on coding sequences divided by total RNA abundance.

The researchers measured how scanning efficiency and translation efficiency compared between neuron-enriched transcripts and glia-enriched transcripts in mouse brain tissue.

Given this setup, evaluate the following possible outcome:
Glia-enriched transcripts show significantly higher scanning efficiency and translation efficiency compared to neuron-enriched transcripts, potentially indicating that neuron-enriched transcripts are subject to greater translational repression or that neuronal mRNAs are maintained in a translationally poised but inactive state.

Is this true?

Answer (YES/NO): NO